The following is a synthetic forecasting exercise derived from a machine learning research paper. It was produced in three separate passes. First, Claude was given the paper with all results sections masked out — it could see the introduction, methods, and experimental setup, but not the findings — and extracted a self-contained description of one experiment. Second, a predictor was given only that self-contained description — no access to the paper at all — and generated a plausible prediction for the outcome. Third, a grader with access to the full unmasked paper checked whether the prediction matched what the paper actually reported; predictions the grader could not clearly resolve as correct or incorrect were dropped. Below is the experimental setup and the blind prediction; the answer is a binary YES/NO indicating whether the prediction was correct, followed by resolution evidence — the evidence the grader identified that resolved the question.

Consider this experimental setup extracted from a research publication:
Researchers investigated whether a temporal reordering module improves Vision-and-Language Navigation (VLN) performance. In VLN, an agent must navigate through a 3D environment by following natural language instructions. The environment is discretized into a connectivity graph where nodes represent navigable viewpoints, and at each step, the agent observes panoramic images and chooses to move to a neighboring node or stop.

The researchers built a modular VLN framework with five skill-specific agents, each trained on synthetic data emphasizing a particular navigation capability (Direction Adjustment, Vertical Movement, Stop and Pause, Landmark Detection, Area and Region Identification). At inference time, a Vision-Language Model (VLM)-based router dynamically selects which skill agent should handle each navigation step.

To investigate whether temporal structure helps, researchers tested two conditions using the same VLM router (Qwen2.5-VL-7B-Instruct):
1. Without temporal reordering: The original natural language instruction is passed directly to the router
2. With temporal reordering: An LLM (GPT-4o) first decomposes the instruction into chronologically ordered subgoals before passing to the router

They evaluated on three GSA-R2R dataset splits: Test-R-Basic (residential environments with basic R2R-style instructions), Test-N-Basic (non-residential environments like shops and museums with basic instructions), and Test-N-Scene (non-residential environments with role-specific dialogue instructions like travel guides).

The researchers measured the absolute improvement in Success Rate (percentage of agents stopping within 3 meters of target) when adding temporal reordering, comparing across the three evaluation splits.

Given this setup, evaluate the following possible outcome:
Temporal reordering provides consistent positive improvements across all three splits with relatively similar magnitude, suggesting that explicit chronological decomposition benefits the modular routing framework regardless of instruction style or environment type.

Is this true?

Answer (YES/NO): NO